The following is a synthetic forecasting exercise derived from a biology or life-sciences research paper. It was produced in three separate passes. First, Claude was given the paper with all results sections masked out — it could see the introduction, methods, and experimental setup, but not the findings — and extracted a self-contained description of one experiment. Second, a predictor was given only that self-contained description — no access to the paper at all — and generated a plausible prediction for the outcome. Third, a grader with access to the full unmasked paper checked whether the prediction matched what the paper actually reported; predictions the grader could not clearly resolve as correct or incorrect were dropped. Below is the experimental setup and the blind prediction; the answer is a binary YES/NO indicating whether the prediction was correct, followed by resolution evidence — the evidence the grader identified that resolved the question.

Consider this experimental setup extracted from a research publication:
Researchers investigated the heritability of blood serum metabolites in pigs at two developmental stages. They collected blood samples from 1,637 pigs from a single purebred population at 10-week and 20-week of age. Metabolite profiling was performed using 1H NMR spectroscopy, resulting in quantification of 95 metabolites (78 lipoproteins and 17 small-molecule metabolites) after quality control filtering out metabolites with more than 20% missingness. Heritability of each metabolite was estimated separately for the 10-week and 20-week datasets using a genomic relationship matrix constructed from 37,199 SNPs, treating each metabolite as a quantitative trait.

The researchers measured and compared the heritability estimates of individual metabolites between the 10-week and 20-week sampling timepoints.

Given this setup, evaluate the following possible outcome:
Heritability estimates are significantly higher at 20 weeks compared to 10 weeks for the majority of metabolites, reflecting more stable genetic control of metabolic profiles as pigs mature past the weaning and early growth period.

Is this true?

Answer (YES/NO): NO